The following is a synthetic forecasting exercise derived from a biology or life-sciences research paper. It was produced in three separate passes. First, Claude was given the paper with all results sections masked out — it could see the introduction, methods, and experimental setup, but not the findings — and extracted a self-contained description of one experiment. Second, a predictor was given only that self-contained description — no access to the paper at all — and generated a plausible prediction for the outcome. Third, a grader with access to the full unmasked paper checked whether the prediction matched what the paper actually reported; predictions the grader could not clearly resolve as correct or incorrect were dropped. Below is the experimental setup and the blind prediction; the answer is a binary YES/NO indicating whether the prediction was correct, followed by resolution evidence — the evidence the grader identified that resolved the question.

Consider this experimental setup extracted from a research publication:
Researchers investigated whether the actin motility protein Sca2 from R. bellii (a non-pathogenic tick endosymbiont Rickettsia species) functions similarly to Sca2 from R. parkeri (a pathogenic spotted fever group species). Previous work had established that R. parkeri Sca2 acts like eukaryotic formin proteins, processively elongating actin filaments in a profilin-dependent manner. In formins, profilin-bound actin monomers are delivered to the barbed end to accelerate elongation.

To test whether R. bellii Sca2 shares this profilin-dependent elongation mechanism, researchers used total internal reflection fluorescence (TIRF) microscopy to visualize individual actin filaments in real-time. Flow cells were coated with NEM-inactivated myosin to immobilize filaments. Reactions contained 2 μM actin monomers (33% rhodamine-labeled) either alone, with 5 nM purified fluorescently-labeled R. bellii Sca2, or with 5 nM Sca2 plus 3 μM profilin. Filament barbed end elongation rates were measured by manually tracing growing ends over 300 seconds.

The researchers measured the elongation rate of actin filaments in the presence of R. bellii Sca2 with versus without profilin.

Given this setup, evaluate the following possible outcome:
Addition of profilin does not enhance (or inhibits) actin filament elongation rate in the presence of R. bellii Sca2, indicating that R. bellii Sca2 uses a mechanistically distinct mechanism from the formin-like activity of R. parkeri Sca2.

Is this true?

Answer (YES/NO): YES